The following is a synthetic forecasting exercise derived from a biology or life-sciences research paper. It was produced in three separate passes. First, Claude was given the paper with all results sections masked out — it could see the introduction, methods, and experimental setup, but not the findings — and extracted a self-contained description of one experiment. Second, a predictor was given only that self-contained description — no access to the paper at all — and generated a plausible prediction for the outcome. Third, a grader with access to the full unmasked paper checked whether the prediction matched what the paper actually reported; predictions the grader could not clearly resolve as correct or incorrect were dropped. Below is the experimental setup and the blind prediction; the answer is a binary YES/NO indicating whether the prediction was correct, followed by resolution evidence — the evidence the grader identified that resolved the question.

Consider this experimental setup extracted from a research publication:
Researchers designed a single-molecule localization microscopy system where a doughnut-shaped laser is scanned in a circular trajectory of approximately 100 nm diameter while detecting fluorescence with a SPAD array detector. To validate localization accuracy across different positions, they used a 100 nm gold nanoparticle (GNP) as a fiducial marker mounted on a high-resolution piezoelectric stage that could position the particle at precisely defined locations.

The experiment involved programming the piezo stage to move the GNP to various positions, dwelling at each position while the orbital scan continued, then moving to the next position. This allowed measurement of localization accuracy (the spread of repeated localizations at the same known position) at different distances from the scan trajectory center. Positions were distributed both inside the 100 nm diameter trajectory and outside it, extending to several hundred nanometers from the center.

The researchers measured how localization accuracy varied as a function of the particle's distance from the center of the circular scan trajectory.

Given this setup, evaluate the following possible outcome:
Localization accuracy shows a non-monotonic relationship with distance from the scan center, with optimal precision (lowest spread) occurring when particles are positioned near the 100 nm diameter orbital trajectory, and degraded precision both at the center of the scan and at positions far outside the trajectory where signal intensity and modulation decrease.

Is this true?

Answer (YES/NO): NO